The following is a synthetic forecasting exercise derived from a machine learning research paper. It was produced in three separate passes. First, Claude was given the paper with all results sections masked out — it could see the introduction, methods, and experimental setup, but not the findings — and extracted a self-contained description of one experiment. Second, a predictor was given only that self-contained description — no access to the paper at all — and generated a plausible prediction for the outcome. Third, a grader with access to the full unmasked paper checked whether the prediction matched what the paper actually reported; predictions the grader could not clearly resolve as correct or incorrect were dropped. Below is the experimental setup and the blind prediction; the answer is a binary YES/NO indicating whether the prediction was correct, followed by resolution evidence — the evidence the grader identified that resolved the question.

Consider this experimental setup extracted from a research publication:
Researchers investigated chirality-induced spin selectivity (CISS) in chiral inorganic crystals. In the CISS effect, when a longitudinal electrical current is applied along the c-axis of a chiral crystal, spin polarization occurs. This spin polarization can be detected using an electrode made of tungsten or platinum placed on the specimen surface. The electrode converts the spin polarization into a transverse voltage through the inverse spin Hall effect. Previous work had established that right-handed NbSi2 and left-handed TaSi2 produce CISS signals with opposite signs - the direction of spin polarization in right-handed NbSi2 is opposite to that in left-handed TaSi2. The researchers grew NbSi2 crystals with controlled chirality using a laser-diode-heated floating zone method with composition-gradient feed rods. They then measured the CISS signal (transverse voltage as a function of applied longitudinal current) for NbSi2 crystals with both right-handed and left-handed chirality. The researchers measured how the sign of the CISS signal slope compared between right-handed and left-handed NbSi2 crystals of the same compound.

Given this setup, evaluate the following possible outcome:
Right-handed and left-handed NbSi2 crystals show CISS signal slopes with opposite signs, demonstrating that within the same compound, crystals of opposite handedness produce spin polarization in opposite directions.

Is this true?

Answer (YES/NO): YES